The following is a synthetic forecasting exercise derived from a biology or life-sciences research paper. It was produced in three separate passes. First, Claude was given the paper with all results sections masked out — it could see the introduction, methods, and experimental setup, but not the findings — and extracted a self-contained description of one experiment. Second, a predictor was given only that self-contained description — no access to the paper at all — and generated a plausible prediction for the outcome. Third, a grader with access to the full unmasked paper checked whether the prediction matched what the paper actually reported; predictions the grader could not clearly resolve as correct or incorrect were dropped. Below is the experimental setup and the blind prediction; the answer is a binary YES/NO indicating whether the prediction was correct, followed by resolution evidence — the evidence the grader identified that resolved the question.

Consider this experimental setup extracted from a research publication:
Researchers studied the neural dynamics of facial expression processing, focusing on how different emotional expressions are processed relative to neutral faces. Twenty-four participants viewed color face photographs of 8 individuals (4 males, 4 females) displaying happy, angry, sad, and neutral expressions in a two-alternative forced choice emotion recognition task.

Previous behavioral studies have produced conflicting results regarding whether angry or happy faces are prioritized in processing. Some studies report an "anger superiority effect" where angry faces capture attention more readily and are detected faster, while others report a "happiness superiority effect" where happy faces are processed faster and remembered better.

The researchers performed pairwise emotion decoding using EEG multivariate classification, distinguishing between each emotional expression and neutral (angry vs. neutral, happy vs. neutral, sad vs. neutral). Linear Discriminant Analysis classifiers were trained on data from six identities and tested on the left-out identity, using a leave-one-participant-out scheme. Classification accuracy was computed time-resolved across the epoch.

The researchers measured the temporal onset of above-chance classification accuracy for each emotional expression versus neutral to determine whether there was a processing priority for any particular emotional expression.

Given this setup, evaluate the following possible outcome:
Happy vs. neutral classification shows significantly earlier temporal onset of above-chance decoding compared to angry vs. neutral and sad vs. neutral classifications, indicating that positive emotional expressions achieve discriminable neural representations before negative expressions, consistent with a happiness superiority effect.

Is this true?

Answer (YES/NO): NO